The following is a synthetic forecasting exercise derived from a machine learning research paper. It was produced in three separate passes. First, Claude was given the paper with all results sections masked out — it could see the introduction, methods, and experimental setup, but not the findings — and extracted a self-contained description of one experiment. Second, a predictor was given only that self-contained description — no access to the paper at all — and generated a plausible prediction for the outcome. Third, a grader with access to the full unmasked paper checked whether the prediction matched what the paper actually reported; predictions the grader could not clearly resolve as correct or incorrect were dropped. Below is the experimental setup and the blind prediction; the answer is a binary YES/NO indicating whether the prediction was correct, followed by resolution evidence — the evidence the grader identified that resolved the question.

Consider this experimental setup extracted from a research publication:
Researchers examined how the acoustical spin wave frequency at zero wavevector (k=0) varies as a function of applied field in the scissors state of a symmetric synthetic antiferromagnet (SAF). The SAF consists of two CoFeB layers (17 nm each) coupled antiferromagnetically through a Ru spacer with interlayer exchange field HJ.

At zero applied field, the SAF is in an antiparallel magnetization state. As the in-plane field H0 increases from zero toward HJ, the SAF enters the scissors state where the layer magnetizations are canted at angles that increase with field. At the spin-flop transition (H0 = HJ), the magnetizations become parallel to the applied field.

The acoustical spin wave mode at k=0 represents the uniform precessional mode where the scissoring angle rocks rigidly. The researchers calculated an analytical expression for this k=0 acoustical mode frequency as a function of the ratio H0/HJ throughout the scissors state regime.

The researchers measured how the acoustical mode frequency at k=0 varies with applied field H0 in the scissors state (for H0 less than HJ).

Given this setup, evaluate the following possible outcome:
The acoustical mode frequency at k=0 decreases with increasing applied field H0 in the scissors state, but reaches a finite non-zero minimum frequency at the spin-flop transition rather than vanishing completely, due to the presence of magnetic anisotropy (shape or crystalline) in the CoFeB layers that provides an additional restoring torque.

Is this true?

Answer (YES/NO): NO